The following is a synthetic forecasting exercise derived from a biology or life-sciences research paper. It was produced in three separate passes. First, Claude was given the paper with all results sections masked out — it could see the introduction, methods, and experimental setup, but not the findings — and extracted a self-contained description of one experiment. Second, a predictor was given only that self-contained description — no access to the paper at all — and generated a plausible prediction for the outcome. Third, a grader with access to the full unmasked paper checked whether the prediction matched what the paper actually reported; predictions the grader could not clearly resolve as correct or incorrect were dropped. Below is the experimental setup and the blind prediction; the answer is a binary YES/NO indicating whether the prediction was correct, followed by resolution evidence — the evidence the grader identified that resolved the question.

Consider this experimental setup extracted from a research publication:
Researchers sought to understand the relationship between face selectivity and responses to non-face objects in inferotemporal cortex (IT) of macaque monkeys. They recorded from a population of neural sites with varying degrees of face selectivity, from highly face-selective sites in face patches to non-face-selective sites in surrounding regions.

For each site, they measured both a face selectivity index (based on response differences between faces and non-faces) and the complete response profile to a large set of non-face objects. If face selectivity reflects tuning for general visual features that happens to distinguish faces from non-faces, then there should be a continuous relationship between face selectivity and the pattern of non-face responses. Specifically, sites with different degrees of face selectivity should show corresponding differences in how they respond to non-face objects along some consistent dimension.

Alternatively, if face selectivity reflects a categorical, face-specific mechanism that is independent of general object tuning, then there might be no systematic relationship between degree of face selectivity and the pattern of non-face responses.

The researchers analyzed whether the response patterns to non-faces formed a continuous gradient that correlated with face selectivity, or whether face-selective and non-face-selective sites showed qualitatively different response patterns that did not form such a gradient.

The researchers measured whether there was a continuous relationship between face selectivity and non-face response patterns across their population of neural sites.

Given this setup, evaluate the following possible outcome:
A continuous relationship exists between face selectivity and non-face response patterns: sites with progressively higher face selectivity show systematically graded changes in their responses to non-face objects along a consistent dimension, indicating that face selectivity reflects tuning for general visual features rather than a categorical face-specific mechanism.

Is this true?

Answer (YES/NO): YES